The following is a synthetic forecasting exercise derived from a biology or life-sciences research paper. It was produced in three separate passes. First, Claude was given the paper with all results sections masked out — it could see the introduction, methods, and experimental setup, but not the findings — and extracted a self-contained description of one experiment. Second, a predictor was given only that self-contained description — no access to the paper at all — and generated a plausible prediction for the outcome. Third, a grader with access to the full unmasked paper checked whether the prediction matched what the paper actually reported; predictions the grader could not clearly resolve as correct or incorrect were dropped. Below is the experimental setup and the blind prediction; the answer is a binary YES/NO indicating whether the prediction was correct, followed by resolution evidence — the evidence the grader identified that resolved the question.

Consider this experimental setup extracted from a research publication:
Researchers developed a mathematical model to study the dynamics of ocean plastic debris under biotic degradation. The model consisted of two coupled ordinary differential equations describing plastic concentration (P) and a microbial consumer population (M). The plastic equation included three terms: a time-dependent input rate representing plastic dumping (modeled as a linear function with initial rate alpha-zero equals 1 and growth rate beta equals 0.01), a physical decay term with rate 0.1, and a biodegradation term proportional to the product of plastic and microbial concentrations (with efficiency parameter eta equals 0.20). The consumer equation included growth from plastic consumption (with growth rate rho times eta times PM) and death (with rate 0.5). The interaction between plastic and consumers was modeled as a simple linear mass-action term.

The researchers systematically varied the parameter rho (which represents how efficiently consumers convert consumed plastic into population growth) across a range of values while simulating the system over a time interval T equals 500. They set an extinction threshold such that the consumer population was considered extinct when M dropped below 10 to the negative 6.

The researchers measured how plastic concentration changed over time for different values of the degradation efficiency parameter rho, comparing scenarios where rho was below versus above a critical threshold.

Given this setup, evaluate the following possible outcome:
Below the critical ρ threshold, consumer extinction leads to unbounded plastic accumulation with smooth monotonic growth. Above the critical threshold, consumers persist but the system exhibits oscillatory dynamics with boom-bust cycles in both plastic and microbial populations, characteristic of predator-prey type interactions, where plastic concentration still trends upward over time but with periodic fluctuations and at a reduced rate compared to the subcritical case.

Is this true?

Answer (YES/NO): NO